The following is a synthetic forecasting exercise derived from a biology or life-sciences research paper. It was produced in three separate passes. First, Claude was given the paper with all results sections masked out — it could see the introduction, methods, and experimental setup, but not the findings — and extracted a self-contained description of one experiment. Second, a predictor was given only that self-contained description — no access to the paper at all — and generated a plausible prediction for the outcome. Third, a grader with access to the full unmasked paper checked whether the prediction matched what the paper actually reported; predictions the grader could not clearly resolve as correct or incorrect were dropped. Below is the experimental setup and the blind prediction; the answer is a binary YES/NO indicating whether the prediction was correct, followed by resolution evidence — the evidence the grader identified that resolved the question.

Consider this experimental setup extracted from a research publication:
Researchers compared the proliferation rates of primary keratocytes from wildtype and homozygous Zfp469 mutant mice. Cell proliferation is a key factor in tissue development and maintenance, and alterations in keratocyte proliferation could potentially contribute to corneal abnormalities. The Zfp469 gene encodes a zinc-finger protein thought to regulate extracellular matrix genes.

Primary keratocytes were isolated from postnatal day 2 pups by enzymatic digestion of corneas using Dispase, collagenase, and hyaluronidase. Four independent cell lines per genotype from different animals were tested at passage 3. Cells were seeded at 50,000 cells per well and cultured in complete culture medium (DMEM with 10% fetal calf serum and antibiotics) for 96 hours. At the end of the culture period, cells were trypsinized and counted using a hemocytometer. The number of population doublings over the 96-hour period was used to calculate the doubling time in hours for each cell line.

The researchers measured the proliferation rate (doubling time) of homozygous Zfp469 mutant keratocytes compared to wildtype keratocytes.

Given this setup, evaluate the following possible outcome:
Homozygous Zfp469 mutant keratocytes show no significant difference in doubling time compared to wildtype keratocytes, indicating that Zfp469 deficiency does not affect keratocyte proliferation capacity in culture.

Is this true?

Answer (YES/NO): NO